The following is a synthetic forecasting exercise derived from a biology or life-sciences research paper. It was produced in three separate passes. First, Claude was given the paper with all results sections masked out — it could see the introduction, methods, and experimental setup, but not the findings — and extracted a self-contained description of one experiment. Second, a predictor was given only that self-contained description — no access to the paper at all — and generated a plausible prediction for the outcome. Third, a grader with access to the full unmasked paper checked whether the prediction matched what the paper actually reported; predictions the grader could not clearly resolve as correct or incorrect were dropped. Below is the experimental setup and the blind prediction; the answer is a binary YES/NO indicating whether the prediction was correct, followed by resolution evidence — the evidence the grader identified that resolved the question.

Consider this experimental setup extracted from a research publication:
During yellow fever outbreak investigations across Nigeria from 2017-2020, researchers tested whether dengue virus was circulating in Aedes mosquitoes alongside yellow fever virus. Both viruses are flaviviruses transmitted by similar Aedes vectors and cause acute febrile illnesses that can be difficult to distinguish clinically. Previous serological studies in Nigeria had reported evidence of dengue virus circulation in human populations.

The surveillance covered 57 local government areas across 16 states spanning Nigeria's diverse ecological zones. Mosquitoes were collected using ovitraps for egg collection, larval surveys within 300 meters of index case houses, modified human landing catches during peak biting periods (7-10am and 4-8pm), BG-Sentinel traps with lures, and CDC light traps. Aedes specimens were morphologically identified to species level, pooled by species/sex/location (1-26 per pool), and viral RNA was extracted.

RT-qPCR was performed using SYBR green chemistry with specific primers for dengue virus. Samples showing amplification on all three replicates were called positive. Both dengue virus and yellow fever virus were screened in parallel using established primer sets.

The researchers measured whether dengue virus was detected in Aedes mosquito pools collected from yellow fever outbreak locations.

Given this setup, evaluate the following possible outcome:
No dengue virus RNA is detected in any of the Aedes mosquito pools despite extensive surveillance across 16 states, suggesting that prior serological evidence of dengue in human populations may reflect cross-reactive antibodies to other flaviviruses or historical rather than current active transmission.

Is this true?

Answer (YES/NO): YES